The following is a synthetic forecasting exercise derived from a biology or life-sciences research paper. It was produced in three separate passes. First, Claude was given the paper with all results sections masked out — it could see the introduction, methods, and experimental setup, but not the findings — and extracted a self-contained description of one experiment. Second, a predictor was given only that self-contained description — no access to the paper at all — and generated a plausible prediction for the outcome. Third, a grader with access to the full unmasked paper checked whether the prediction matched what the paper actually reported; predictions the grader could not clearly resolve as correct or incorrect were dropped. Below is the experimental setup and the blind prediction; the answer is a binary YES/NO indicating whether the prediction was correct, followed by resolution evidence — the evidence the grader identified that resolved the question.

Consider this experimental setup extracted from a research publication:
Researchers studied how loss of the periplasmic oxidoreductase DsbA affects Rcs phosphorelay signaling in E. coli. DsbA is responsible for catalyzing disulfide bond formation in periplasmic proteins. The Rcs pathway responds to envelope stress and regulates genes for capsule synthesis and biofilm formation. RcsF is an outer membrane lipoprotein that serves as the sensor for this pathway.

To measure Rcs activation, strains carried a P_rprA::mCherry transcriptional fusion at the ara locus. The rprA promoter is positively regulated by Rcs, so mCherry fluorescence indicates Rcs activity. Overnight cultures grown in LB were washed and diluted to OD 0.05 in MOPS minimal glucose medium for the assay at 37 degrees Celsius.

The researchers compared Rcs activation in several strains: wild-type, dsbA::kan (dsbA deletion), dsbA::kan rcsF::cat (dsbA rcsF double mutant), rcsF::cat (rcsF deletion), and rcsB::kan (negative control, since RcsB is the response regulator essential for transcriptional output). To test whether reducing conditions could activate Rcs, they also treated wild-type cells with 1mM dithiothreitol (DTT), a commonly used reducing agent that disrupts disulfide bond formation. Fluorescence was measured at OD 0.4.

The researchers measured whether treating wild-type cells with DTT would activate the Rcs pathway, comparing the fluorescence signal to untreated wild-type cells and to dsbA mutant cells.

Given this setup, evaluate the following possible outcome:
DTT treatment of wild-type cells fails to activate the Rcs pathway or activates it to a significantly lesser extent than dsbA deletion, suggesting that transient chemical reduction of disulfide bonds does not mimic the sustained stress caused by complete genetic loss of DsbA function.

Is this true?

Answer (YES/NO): YES